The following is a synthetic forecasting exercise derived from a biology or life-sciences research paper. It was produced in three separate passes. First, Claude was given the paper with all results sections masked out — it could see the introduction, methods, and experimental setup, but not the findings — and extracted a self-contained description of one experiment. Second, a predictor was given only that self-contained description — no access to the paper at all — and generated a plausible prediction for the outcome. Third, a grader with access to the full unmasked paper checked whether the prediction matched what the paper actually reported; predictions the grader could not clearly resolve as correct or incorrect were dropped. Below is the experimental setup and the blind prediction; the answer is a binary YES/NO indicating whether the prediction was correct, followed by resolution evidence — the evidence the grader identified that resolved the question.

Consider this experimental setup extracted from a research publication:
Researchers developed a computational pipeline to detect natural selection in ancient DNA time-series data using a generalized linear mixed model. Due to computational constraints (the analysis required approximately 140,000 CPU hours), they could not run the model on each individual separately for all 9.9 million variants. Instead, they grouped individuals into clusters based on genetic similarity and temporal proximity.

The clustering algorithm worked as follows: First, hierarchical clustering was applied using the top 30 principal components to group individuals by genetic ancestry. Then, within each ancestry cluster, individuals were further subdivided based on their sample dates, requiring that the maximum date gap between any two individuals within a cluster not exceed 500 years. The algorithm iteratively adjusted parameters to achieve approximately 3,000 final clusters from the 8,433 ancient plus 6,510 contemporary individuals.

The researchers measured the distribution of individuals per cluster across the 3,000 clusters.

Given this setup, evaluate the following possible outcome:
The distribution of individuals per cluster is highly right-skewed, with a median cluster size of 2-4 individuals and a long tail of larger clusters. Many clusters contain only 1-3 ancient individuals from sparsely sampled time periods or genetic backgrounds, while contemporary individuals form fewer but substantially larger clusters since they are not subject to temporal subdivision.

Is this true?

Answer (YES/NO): YES